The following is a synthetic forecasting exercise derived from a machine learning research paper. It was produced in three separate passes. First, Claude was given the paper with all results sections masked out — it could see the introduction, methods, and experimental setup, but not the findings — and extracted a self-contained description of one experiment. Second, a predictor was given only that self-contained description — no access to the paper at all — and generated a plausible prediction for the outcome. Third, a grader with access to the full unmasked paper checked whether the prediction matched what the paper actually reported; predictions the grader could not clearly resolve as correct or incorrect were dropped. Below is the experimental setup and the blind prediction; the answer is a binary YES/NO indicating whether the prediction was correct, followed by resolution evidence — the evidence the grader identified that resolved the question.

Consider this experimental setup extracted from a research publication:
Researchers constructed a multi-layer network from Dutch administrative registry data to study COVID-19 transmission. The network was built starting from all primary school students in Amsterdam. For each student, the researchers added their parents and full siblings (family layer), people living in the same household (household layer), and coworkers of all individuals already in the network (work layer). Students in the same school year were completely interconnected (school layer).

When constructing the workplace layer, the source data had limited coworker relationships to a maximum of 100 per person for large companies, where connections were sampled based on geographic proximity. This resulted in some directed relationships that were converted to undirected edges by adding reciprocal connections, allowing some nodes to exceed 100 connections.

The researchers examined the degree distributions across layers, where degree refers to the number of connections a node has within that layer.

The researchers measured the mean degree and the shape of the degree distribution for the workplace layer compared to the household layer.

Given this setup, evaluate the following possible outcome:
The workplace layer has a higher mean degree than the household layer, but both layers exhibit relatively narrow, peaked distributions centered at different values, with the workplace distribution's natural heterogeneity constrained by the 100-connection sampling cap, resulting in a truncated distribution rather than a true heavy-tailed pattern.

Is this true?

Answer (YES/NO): NO